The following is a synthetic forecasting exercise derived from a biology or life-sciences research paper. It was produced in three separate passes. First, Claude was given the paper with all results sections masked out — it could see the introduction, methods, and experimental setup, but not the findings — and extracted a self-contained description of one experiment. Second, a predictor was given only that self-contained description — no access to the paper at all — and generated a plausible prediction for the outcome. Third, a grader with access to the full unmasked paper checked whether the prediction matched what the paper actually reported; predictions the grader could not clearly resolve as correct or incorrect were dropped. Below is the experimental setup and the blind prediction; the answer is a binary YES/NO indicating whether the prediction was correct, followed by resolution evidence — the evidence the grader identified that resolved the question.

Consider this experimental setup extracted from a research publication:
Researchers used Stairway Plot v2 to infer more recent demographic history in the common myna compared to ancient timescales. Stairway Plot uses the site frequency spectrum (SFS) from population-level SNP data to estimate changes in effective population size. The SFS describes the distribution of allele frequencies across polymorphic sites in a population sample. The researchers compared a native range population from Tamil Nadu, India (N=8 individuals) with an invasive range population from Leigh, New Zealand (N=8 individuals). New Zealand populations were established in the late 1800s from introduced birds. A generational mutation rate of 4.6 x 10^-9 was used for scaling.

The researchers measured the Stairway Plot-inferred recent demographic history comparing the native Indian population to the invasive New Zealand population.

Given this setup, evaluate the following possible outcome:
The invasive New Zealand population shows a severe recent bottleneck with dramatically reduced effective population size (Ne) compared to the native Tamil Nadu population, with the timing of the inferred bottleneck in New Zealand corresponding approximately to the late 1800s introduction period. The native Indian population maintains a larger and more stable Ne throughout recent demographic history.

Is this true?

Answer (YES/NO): NO